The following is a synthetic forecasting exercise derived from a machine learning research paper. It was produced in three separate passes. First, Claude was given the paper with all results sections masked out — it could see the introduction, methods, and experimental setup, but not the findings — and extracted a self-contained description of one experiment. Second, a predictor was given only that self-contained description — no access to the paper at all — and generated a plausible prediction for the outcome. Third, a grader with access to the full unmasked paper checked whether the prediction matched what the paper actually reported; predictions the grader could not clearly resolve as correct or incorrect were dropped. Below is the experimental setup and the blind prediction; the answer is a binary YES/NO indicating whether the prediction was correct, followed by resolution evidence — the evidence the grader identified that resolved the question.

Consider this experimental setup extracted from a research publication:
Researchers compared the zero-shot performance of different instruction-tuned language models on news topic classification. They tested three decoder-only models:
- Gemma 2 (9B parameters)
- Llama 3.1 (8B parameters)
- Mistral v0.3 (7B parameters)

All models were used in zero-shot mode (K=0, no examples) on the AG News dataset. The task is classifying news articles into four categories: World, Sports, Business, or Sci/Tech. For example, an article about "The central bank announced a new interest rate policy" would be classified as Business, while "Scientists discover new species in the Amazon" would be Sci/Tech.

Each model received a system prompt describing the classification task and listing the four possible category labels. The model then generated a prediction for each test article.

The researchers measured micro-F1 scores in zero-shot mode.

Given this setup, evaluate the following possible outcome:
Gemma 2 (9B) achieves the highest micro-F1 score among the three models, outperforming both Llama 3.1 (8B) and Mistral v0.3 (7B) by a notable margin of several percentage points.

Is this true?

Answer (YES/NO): NO